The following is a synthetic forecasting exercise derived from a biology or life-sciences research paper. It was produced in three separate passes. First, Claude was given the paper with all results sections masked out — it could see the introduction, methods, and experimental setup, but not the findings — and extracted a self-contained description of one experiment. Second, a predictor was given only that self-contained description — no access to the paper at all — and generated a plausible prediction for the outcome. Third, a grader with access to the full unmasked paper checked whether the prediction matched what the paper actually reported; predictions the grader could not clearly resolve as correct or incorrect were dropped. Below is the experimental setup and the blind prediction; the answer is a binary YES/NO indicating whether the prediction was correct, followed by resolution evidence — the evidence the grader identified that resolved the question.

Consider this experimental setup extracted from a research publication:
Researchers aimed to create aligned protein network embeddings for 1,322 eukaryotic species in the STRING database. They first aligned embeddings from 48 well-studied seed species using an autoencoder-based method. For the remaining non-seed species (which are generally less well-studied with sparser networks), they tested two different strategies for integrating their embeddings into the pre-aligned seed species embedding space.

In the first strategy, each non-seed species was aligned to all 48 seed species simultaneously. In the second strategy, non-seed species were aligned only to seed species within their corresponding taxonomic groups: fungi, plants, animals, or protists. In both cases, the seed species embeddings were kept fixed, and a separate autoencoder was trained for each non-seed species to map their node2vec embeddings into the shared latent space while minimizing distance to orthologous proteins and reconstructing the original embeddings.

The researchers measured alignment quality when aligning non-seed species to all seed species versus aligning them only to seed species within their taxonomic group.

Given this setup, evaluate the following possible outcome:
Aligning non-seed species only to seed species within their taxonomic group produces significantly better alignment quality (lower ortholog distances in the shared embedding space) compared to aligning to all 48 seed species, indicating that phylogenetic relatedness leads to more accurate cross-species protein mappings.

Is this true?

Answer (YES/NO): YES